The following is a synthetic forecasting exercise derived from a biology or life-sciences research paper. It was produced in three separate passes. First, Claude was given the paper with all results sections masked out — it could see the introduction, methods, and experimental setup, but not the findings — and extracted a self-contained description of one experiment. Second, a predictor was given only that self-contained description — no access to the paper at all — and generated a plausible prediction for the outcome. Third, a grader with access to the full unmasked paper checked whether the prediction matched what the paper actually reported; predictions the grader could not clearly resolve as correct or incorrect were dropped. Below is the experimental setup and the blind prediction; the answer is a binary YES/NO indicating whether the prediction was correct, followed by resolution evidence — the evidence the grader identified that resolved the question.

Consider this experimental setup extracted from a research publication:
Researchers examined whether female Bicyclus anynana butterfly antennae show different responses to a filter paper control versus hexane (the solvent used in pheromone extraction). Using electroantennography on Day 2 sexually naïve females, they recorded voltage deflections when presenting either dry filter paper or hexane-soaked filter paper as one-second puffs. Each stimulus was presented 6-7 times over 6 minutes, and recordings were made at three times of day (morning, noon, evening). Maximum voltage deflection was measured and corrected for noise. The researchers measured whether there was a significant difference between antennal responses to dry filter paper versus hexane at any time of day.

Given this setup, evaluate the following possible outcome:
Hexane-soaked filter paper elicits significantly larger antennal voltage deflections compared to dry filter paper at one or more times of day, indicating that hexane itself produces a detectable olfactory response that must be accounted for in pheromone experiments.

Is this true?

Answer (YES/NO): YES